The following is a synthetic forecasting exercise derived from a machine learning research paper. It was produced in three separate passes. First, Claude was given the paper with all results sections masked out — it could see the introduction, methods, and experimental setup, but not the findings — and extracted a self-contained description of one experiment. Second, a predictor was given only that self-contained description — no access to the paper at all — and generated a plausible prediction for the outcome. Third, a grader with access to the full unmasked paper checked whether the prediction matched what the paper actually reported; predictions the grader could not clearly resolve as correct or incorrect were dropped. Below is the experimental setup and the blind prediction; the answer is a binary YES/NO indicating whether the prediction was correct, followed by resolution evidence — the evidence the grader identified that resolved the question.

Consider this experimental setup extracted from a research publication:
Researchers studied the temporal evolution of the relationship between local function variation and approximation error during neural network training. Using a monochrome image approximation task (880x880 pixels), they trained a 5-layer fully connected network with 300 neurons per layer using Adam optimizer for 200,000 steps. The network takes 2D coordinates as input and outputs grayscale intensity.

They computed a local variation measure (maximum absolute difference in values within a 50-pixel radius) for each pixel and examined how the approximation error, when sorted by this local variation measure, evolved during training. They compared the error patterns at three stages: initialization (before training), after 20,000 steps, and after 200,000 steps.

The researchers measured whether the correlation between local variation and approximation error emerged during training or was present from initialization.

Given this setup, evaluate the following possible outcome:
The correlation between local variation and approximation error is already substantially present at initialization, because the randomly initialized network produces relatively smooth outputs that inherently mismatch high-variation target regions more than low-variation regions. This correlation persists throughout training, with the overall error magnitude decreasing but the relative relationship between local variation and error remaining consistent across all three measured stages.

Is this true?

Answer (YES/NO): NO